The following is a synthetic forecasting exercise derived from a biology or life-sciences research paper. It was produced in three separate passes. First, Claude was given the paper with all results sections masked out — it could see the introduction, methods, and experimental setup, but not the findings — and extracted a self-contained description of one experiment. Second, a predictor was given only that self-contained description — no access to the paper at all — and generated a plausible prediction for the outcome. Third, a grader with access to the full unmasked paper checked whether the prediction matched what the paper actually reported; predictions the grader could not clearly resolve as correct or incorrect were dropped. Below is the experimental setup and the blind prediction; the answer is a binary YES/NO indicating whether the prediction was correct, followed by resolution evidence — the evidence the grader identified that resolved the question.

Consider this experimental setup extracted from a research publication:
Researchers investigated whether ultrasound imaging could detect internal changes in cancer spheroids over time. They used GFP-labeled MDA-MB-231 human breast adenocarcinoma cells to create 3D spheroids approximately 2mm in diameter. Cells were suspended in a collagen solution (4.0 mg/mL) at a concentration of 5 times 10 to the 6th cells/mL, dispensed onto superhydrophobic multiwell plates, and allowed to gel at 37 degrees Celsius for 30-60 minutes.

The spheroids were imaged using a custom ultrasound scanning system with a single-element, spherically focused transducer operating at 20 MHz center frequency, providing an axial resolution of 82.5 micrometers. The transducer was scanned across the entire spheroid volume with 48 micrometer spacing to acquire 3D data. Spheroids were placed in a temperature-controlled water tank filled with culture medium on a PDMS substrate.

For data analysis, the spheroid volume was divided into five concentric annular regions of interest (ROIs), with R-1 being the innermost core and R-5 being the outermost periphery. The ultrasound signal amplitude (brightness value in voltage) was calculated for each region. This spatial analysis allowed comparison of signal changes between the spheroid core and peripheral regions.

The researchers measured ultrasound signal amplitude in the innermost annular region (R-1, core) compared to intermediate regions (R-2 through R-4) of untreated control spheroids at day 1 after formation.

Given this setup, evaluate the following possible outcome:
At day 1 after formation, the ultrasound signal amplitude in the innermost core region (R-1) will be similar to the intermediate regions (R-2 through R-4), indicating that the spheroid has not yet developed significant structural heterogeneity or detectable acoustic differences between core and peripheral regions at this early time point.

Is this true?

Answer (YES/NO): YES